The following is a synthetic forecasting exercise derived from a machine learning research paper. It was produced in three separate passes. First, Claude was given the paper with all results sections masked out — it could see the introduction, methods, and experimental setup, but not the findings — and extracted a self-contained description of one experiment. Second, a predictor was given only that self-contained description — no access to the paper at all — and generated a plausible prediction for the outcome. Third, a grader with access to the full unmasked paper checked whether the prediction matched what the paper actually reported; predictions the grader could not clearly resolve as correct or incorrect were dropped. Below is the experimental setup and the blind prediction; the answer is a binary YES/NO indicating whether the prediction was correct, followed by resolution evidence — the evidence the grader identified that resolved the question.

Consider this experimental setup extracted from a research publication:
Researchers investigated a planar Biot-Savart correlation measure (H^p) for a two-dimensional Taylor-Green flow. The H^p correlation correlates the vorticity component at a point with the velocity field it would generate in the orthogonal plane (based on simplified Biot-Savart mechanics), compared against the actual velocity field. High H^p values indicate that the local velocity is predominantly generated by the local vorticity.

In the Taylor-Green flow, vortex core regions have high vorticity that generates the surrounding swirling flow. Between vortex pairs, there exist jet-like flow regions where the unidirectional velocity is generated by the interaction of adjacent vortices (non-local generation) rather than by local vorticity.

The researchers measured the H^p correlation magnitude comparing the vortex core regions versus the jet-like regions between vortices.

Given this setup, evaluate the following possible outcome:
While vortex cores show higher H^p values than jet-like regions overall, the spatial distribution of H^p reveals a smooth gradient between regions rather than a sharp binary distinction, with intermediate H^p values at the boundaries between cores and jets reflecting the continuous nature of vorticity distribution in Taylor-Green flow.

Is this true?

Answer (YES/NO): NO